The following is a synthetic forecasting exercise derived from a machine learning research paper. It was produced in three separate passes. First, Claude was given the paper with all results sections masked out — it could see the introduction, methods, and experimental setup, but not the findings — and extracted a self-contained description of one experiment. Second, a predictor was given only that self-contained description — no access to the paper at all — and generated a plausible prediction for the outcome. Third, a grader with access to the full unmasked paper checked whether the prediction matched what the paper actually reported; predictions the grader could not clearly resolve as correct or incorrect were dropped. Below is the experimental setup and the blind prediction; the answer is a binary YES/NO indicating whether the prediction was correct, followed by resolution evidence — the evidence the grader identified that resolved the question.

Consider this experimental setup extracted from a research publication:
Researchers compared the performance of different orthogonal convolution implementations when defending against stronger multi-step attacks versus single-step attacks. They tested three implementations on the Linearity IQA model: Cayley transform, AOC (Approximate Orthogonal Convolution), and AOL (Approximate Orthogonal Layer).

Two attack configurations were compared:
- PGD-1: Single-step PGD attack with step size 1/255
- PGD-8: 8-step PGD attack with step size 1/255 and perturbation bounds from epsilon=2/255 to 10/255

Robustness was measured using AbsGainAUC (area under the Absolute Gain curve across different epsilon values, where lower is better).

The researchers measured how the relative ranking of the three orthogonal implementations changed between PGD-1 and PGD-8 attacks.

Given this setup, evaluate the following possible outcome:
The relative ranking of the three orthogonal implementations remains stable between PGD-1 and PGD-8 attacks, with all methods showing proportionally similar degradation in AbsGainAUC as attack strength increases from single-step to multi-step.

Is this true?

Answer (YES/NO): NO